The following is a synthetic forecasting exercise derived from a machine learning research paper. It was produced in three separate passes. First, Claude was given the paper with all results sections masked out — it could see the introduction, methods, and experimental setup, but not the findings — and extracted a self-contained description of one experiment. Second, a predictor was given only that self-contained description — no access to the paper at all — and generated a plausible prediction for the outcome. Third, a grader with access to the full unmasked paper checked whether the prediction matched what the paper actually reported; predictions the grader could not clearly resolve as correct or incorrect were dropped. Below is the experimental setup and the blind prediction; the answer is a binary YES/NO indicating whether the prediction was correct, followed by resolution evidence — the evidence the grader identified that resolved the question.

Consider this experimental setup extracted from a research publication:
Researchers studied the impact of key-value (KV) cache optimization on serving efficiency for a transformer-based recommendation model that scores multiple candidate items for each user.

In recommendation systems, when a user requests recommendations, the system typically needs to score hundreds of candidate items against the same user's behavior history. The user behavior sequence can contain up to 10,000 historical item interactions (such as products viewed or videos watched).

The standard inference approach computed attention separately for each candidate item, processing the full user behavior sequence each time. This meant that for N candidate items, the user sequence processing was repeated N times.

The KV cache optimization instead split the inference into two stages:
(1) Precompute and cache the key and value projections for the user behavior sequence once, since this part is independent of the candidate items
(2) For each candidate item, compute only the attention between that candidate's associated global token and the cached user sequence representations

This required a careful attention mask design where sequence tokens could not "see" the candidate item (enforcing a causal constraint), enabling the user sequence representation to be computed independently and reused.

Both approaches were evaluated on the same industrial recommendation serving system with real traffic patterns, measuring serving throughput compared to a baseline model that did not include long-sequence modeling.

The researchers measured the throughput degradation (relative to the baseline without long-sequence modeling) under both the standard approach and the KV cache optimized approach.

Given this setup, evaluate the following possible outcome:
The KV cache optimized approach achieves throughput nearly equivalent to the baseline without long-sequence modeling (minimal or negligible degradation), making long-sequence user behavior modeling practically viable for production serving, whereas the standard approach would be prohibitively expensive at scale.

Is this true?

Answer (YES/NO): YES